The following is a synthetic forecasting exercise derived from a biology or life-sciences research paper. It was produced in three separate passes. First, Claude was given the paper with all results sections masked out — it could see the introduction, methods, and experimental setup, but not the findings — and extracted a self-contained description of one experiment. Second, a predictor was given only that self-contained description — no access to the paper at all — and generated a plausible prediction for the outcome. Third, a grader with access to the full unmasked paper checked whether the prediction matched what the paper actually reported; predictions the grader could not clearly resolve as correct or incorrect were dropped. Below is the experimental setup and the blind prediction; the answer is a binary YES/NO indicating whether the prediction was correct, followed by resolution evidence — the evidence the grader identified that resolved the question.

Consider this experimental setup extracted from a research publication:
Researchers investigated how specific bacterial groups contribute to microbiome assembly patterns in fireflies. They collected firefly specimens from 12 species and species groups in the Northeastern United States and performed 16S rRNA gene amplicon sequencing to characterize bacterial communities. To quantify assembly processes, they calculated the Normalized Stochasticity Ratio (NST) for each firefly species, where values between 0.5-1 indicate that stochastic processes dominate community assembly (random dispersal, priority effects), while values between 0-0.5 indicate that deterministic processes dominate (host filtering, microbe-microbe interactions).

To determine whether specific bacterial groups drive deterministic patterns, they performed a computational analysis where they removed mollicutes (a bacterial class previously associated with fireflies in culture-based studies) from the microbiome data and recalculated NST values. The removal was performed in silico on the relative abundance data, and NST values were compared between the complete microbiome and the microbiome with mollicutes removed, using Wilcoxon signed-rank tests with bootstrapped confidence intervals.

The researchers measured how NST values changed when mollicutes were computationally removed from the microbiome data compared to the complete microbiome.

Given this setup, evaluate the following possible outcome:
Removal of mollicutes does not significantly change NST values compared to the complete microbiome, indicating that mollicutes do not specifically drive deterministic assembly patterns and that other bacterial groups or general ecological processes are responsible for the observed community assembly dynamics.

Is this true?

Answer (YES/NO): NO